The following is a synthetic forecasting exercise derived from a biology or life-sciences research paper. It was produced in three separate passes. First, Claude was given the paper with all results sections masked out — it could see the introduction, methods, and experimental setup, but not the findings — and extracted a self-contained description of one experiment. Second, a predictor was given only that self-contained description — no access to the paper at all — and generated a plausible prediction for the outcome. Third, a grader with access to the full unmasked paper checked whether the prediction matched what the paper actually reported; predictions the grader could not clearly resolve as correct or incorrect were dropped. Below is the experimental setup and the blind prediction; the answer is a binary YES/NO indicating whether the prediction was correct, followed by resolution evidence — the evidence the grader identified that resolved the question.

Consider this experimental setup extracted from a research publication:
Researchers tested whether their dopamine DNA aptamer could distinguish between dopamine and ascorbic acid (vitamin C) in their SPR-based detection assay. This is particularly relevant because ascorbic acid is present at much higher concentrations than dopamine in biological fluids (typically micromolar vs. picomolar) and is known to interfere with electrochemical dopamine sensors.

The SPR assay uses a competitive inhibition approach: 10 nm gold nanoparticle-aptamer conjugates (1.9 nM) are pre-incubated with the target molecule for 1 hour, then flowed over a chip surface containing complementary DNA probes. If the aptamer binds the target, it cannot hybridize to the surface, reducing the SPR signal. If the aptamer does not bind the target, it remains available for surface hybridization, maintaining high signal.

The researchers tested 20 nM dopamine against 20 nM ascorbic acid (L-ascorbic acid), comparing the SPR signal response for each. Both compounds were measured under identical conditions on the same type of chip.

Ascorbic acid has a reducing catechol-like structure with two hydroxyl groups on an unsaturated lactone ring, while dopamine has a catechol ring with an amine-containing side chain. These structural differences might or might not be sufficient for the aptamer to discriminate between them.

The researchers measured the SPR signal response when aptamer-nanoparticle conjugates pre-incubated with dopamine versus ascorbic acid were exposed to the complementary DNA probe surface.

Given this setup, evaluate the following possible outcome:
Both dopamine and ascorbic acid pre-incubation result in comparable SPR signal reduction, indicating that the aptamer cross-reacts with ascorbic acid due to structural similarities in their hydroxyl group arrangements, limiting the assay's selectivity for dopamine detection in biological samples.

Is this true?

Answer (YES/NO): NO